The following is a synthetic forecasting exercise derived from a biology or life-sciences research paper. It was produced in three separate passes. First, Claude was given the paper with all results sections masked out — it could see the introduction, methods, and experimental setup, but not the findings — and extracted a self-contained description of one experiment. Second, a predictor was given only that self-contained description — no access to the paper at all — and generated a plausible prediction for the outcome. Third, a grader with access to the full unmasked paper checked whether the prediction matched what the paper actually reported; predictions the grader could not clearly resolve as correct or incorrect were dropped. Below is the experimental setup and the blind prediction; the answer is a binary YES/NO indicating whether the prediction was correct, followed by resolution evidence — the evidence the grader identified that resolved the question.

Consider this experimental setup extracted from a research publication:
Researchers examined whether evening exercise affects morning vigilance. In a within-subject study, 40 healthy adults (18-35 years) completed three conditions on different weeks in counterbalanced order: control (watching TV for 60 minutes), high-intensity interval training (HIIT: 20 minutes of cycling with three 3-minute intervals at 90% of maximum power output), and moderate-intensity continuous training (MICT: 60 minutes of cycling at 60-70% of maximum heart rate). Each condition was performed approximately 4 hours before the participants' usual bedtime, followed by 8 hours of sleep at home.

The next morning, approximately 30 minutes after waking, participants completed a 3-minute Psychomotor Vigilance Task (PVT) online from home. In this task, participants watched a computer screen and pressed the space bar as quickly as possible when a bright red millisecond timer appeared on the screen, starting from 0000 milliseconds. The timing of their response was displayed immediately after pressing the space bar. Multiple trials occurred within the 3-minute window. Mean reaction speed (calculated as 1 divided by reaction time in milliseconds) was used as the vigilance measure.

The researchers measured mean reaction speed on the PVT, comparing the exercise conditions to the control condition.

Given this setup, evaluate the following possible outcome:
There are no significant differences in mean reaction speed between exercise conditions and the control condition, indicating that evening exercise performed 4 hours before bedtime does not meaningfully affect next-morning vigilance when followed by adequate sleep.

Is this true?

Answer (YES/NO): YES